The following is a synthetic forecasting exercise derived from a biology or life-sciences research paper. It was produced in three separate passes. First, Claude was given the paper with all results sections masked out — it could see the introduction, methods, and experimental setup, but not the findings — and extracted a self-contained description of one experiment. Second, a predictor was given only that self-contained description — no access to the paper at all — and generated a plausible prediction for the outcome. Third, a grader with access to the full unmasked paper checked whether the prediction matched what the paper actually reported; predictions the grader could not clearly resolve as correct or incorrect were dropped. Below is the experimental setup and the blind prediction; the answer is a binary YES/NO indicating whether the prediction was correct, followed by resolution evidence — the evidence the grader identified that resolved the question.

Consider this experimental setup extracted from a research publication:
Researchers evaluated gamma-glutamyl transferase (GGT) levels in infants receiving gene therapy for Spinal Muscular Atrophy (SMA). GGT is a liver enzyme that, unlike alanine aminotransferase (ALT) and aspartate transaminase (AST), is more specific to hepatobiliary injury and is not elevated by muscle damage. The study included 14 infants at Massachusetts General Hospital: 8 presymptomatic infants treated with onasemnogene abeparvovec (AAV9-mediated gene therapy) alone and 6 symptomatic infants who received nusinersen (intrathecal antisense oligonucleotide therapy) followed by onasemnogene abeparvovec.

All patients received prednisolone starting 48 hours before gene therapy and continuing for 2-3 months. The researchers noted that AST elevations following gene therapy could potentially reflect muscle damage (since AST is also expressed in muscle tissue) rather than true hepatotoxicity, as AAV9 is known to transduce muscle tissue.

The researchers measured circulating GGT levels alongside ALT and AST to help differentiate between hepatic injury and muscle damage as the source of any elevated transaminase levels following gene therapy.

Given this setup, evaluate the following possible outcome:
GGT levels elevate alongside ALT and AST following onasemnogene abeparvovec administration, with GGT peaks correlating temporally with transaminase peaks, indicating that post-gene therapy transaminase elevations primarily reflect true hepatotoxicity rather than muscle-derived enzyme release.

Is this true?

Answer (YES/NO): NO